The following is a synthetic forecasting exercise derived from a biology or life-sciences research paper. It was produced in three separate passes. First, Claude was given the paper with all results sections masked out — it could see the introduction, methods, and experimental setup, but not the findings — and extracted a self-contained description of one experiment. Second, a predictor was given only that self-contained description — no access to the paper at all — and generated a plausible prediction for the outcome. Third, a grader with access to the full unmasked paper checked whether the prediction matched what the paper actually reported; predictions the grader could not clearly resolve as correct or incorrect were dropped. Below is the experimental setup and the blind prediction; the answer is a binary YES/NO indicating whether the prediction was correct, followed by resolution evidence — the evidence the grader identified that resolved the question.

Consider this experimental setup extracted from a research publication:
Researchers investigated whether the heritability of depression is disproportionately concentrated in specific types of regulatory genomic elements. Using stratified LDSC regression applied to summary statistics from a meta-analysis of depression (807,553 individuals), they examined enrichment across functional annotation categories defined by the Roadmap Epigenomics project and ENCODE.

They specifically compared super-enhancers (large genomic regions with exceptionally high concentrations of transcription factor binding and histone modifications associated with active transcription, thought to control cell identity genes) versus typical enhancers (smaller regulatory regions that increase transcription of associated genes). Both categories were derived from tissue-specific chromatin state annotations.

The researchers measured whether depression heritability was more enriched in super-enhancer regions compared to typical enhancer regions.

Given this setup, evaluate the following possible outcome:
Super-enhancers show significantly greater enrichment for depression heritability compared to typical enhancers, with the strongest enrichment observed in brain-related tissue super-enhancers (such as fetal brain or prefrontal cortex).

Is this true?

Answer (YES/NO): NO